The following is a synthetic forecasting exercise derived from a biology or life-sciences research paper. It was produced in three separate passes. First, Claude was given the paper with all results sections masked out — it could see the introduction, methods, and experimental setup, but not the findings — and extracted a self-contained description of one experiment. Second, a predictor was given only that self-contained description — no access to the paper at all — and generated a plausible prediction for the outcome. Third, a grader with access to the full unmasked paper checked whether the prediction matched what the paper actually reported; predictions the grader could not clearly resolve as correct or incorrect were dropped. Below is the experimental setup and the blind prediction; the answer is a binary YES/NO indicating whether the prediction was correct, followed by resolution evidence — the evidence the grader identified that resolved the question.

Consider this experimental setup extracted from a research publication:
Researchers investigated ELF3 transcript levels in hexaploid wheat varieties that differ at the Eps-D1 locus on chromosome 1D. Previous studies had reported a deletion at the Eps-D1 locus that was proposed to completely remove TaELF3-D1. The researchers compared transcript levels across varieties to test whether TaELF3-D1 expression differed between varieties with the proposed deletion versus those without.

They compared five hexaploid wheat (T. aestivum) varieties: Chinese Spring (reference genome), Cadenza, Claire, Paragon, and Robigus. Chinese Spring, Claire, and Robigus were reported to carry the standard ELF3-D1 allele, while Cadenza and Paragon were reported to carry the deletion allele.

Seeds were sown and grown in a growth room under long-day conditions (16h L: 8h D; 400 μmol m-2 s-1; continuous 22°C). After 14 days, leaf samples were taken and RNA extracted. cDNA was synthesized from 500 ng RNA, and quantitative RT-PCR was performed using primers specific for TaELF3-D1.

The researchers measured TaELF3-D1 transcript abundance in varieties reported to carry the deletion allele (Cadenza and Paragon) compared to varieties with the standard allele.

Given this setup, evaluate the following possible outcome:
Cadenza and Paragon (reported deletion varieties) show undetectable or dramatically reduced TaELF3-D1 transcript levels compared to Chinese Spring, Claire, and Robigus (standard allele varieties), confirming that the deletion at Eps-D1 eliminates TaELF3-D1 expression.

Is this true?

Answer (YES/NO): NO